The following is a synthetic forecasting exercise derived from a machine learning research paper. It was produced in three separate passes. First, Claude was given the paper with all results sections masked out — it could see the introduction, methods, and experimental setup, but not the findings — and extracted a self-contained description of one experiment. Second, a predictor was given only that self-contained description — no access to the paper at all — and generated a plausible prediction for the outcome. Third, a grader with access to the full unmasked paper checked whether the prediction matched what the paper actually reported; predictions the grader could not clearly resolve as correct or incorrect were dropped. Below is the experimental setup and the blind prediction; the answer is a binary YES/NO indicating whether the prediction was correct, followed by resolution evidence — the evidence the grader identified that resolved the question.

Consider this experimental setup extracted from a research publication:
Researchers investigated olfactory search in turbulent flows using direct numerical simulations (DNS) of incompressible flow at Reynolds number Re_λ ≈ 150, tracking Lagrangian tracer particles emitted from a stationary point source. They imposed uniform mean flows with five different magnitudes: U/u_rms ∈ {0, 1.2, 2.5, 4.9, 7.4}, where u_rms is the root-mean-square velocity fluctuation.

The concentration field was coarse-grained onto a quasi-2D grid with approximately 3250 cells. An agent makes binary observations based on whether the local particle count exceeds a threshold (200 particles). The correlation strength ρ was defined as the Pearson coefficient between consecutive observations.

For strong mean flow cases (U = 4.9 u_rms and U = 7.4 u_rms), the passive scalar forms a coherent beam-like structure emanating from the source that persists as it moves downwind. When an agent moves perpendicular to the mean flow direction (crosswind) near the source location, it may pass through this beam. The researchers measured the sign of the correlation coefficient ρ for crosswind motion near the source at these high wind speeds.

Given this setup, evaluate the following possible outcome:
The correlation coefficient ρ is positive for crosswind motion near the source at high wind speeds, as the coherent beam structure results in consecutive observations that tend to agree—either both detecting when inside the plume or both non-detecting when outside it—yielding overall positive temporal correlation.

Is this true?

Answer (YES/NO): NO